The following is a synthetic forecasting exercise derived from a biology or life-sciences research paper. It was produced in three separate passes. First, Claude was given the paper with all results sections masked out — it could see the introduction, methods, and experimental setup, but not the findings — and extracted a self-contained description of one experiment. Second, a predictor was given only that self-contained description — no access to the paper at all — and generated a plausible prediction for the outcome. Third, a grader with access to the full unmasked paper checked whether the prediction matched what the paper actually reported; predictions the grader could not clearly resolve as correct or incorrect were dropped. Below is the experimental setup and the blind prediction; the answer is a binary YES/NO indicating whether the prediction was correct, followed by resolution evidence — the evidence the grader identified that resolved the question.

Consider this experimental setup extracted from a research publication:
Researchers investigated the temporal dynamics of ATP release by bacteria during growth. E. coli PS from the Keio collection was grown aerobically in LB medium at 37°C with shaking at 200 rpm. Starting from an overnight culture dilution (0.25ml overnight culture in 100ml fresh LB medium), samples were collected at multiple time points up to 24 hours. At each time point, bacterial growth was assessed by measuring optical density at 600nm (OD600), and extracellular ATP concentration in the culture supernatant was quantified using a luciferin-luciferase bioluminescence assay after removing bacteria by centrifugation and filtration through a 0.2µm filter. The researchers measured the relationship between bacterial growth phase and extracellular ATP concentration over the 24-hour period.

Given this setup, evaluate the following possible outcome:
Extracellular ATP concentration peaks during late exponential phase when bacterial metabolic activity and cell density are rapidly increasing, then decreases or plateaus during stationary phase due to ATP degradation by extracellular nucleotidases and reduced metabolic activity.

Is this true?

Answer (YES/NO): NO